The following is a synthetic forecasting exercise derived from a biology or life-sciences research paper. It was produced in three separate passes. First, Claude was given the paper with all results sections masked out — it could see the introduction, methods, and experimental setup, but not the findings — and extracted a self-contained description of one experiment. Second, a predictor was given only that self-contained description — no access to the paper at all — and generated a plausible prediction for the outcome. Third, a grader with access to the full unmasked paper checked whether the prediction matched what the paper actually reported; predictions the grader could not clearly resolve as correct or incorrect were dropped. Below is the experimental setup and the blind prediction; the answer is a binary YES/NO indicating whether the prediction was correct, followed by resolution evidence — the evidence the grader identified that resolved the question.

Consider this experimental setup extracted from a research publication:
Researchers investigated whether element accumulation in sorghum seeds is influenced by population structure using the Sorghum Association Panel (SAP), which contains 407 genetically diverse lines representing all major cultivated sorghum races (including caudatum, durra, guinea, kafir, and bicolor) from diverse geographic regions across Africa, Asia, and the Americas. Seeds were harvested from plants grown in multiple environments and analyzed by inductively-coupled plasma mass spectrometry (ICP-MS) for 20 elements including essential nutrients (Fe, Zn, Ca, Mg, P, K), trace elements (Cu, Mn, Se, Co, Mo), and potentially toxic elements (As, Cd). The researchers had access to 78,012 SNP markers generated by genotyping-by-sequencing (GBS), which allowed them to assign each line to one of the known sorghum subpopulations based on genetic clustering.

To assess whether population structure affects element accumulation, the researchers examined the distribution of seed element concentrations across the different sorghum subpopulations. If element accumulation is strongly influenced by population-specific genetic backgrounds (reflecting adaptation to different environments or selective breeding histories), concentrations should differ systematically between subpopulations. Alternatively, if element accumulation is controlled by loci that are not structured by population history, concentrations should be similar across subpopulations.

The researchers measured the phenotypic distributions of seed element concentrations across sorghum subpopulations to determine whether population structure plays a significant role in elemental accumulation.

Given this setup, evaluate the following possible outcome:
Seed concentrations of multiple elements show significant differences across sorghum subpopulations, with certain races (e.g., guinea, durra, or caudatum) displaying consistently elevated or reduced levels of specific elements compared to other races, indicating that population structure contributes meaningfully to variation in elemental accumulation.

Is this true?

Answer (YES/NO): NO